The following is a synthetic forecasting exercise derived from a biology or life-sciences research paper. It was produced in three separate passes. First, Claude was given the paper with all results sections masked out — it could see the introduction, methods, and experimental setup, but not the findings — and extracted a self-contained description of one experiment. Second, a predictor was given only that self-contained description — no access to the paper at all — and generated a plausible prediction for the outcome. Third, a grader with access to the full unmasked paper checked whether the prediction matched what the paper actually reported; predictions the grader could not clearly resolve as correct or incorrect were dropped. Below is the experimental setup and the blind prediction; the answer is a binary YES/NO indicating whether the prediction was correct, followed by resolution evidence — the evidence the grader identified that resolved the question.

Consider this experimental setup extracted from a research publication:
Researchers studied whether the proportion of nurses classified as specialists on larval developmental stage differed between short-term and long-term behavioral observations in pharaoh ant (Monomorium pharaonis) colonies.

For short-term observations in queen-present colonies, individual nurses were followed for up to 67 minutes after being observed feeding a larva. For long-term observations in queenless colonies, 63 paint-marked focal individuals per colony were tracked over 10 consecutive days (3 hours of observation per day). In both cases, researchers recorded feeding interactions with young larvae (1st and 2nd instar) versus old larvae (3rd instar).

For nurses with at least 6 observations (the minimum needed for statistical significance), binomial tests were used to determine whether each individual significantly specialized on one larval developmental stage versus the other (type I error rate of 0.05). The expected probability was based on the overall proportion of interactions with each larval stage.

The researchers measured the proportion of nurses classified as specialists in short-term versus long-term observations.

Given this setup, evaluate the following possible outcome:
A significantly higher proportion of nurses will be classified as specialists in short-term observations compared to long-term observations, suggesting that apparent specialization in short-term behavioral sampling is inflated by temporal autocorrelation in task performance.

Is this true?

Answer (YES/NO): NO